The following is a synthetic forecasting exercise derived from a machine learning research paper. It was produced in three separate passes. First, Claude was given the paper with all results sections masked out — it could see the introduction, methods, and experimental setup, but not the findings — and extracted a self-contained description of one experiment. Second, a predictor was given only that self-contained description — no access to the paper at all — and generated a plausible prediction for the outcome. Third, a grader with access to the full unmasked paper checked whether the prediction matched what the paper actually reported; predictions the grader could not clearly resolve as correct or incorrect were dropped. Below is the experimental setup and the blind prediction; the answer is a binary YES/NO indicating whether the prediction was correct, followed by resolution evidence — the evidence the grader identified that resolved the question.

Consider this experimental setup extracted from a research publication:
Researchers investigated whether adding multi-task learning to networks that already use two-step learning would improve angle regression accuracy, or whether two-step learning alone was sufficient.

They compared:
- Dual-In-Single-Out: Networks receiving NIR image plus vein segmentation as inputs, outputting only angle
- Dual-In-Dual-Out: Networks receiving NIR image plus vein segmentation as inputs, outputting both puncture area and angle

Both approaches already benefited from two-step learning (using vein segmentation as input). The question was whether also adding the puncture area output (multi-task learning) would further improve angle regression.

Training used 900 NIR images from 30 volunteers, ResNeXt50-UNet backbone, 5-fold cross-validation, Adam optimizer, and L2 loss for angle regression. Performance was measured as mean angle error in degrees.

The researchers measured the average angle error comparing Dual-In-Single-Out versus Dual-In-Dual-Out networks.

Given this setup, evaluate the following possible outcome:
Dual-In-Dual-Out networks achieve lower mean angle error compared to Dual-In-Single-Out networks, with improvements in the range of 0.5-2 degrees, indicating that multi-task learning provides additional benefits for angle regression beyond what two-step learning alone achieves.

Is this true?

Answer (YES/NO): YES